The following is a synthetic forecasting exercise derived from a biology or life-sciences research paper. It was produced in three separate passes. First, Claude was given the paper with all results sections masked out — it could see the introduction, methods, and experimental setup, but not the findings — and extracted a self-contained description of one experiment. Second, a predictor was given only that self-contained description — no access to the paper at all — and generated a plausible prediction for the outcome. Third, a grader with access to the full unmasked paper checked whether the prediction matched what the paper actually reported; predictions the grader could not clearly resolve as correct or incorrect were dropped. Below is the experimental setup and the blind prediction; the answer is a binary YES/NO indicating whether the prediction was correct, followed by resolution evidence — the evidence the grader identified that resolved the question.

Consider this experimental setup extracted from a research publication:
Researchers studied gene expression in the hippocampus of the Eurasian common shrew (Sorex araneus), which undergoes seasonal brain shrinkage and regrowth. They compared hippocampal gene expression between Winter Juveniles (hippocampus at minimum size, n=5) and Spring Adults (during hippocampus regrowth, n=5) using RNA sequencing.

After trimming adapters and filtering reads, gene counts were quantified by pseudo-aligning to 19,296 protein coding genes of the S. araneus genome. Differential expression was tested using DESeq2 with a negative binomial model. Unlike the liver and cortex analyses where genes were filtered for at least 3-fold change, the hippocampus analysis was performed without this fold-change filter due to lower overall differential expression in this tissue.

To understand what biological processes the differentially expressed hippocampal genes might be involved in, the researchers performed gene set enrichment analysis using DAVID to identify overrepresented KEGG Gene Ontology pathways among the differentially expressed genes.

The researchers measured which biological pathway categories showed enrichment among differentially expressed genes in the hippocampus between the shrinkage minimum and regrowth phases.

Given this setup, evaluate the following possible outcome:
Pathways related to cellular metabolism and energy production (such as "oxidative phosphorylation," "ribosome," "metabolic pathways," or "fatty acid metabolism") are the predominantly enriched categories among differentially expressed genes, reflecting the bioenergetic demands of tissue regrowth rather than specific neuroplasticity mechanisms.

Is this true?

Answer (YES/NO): NO